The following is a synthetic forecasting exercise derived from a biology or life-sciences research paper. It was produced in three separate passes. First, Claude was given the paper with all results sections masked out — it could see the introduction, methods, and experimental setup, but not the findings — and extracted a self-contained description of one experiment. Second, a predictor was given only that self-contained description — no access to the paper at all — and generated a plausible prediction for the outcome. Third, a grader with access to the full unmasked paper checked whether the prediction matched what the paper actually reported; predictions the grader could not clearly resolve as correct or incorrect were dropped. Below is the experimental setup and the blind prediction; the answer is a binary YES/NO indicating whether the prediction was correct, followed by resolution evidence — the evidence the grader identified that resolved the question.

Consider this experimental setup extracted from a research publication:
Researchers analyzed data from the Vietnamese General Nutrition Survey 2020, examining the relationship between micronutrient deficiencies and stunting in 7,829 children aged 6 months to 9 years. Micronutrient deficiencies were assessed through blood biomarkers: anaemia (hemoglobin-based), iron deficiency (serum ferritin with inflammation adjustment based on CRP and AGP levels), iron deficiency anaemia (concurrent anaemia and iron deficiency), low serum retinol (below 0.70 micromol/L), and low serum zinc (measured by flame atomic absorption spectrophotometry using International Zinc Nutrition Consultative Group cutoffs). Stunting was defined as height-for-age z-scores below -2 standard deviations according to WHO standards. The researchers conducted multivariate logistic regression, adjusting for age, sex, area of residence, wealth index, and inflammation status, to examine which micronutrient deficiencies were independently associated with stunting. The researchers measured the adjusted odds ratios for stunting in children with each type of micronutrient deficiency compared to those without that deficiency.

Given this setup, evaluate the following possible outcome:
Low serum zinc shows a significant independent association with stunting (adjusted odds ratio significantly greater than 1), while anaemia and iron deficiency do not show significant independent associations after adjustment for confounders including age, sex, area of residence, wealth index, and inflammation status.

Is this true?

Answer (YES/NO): NO